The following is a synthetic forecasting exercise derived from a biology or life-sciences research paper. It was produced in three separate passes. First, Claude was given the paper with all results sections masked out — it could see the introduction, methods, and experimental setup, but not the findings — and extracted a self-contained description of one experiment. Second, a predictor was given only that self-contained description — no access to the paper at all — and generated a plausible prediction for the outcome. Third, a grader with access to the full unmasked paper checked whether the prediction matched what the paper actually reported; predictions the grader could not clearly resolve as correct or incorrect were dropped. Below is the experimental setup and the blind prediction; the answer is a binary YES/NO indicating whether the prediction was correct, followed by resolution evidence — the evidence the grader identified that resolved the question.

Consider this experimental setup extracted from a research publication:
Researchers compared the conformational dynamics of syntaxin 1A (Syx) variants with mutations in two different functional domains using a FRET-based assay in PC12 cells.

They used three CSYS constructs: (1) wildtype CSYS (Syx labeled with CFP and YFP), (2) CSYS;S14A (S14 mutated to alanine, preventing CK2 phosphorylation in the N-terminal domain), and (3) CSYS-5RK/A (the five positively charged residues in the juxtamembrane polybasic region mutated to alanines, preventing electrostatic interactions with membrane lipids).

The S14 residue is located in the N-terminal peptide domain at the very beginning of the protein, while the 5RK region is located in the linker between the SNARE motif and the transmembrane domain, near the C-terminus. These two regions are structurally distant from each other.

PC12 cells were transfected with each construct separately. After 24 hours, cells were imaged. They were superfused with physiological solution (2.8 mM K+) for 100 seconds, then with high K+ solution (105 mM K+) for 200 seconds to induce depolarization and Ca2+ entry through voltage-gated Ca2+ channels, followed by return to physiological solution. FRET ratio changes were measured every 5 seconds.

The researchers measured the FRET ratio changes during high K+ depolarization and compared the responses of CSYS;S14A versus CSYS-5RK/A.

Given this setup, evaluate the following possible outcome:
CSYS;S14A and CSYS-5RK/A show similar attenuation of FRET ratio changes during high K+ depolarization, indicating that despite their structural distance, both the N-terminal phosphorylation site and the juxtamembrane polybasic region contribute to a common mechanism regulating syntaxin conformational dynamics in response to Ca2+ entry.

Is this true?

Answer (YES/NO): NO